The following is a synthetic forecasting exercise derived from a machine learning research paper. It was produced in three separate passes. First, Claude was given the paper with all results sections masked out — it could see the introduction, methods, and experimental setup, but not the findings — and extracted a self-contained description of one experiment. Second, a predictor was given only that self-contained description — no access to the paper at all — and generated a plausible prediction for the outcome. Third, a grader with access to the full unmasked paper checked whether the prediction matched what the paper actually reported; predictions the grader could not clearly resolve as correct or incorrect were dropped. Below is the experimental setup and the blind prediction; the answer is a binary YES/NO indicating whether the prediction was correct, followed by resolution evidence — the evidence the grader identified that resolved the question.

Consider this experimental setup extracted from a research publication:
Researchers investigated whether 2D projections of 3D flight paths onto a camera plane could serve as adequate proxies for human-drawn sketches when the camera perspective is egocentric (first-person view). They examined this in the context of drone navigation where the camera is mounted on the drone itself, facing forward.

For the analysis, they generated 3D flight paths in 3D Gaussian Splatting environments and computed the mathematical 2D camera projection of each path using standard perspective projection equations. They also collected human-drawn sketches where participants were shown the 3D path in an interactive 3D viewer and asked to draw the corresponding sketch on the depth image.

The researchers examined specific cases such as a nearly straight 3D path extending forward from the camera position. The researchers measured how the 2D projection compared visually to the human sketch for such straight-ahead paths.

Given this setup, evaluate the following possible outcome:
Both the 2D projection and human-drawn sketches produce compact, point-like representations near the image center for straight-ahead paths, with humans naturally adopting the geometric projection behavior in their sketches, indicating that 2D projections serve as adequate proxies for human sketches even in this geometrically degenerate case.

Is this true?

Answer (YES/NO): NO